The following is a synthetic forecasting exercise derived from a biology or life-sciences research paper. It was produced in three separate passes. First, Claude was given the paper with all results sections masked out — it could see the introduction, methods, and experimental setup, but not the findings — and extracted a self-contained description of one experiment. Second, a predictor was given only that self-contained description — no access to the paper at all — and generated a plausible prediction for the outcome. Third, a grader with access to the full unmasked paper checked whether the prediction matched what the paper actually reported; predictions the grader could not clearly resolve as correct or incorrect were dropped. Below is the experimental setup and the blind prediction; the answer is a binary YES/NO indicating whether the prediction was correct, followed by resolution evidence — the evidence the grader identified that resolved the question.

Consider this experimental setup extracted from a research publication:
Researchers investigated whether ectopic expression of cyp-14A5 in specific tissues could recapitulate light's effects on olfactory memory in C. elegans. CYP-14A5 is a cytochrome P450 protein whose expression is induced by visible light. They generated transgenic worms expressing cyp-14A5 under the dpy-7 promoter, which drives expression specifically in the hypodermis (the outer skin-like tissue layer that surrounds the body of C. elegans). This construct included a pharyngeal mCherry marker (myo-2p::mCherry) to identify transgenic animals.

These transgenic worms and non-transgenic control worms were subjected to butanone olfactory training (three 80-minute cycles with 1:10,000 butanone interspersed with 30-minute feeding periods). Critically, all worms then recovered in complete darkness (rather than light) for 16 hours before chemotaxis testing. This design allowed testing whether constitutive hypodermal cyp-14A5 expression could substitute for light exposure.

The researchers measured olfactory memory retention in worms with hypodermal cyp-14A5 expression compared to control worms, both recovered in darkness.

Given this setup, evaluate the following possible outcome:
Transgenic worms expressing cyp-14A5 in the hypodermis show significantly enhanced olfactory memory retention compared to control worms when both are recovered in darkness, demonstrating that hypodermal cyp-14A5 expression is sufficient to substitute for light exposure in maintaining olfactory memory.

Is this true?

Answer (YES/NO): YES